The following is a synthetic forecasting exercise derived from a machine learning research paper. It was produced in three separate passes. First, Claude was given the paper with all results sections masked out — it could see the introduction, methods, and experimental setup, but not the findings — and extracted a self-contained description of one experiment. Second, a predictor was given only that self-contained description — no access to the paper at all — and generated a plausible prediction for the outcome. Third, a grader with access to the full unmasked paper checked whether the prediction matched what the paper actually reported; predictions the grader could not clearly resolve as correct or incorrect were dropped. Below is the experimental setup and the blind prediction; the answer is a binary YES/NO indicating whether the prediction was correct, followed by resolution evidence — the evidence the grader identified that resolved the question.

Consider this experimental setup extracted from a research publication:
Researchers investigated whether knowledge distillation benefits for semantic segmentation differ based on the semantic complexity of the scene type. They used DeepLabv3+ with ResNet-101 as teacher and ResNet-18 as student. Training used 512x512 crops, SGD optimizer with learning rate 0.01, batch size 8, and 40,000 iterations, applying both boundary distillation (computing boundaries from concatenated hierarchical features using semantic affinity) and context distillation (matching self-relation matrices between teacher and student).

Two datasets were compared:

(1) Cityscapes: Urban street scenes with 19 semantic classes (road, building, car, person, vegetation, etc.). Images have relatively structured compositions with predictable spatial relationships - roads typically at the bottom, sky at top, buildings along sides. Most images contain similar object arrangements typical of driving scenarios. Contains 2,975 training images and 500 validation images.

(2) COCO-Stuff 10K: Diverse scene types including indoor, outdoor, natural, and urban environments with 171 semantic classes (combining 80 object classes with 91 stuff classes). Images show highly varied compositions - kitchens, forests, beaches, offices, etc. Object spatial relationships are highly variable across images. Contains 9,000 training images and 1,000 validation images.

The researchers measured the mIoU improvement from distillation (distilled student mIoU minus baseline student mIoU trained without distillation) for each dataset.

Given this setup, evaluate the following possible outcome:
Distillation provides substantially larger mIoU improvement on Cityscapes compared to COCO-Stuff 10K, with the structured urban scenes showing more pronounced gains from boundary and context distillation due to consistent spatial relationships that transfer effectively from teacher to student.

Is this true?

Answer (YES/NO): YES